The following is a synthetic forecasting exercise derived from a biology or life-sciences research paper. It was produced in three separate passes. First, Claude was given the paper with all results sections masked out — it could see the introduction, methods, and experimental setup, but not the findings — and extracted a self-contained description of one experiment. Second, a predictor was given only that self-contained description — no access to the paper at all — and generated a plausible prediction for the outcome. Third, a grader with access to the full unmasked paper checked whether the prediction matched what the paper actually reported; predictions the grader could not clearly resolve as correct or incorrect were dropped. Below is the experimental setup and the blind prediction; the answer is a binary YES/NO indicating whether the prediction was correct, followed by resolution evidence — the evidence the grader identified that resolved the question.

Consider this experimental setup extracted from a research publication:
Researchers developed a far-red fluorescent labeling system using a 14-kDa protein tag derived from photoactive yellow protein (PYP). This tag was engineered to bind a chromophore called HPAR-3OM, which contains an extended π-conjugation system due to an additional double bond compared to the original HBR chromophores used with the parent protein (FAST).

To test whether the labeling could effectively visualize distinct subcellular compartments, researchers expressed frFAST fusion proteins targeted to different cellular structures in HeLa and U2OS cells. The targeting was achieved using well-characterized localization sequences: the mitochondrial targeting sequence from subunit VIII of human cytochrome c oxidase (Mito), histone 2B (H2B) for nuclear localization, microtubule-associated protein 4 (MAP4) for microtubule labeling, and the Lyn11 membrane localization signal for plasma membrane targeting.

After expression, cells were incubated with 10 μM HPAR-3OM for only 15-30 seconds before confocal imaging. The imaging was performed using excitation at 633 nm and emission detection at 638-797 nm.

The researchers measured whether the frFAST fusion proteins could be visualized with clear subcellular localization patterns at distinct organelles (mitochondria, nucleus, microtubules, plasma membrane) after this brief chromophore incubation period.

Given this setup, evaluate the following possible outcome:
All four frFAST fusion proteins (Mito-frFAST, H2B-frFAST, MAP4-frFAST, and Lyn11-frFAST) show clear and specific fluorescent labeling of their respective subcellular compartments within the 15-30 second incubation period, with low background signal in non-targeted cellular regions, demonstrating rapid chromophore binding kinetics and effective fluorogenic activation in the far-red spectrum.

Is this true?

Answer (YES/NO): YES